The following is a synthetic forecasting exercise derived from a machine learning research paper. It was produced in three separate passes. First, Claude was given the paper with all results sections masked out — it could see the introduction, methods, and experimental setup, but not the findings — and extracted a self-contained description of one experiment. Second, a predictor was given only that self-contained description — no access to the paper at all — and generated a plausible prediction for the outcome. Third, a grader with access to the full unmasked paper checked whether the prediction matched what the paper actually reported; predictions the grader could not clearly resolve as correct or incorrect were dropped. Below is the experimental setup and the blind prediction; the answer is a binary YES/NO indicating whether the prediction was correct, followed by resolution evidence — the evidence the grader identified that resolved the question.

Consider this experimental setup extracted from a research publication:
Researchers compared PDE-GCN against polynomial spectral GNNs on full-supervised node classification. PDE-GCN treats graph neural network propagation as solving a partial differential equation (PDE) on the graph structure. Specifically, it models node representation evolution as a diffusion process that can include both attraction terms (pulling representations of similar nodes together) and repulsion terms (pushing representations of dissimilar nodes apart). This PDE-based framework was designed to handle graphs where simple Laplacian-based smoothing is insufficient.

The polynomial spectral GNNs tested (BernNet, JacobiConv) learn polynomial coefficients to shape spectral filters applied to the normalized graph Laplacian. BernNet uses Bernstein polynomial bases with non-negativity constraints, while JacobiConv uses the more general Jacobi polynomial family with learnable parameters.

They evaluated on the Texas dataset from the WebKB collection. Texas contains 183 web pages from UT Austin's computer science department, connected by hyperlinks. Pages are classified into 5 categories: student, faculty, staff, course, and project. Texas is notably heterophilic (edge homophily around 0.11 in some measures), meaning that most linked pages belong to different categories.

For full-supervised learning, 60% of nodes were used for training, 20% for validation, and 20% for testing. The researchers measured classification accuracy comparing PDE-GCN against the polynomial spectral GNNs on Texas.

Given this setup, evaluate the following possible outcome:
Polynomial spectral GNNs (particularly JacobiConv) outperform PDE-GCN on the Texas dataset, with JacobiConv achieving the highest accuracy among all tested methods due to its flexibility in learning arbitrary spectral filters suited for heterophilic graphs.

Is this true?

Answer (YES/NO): NO